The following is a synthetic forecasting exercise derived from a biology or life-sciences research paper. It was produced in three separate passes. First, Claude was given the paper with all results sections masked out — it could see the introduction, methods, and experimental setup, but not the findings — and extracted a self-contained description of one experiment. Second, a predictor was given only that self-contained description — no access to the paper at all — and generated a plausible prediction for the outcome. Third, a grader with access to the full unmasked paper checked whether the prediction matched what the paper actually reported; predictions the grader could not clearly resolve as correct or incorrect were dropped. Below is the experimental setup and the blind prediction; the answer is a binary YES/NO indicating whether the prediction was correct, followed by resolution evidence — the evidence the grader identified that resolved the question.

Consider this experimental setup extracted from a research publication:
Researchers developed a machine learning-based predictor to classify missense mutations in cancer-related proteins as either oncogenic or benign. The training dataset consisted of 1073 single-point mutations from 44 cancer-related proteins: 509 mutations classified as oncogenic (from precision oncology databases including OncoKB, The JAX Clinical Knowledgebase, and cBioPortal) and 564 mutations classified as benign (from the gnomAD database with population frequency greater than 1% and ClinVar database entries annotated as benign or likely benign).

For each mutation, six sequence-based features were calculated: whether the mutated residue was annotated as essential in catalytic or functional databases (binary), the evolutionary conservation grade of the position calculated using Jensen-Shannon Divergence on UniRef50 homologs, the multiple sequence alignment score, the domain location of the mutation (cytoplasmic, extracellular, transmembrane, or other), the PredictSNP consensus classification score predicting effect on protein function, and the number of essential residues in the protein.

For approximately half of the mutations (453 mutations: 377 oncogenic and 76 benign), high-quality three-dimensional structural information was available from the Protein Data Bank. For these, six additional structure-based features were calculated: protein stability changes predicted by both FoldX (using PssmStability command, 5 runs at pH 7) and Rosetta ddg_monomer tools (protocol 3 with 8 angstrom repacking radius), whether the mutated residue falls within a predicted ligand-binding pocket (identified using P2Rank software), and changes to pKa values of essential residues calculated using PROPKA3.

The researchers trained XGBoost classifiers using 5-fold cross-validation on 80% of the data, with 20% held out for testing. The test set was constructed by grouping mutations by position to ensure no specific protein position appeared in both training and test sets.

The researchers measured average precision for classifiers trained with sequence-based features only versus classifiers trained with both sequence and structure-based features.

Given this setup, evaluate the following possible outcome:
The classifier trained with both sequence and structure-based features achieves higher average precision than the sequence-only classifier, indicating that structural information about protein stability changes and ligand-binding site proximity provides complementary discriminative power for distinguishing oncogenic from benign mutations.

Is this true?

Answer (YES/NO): YES